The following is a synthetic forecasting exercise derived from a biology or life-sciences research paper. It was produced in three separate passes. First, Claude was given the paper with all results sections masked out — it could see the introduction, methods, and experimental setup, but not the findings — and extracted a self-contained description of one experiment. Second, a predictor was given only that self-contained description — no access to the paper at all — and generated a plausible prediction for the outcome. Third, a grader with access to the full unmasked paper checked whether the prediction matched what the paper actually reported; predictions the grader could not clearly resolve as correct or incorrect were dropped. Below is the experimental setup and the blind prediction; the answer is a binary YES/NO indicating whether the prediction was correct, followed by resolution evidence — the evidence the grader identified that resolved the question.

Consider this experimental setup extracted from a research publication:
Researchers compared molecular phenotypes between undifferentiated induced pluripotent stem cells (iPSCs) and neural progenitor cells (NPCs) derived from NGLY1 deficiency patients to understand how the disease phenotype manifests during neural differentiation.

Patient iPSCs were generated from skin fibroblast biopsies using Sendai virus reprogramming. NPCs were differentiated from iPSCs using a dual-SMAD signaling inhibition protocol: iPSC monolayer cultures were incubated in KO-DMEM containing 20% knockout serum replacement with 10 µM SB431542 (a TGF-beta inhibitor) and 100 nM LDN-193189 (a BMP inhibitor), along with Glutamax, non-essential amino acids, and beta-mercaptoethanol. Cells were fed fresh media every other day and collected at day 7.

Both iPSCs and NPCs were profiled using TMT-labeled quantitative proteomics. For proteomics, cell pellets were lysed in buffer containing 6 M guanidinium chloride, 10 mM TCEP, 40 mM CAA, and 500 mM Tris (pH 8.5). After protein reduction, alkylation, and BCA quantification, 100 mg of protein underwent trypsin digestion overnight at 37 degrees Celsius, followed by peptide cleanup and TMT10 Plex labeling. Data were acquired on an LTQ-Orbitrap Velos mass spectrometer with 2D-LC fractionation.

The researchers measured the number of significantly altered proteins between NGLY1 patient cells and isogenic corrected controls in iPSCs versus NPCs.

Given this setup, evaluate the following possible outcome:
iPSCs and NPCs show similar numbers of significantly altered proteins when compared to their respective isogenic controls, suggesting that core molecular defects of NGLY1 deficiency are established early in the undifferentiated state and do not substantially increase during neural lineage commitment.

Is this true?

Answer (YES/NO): NO